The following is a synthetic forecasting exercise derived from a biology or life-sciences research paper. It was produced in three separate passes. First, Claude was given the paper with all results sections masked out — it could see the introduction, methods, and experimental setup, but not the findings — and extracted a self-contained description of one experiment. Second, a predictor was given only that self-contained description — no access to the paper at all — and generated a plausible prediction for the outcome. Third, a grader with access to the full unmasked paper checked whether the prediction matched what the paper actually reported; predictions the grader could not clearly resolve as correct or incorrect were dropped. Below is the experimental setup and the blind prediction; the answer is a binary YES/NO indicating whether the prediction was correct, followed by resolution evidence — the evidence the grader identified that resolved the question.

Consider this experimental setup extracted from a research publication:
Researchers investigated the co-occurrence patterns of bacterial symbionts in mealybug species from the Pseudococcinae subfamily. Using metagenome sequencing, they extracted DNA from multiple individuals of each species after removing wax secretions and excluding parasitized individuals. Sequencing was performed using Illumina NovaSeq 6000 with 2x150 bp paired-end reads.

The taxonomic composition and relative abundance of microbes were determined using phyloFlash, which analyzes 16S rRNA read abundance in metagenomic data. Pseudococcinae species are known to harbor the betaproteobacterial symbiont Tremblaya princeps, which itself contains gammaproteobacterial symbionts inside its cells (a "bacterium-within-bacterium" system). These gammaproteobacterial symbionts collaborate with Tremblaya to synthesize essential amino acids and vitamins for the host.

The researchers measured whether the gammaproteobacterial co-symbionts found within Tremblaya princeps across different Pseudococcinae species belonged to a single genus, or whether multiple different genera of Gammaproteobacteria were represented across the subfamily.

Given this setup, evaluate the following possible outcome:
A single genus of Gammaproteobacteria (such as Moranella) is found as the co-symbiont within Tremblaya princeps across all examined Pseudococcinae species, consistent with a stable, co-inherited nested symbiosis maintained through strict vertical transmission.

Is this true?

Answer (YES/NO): NO